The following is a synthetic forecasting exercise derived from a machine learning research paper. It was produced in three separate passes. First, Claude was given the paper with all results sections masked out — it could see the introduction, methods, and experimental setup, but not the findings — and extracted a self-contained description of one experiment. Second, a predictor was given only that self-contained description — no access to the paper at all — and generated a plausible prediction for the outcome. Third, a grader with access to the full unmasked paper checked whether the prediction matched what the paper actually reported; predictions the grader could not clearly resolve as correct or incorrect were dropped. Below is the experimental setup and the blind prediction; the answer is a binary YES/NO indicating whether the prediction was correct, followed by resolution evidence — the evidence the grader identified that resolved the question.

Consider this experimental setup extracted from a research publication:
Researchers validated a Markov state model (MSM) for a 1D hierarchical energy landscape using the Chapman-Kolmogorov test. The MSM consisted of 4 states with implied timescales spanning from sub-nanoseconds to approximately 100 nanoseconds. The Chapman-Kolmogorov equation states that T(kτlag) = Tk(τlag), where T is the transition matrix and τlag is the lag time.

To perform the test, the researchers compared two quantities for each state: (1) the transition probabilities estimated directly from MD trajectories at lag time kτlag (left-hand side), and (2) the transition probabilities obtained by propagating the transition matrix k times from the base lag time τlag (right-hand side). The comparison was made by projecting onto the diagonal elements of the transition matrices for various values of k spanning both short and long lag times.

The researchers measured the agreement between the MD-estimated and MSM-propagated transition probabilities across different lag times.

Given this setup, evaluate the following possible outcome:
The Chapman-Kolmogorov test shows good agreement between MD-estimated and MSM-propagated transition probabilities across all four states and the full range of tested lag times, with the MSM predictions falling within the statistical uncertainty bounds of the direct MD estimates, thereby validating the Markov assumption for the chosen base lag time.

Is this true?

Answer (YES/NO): YES